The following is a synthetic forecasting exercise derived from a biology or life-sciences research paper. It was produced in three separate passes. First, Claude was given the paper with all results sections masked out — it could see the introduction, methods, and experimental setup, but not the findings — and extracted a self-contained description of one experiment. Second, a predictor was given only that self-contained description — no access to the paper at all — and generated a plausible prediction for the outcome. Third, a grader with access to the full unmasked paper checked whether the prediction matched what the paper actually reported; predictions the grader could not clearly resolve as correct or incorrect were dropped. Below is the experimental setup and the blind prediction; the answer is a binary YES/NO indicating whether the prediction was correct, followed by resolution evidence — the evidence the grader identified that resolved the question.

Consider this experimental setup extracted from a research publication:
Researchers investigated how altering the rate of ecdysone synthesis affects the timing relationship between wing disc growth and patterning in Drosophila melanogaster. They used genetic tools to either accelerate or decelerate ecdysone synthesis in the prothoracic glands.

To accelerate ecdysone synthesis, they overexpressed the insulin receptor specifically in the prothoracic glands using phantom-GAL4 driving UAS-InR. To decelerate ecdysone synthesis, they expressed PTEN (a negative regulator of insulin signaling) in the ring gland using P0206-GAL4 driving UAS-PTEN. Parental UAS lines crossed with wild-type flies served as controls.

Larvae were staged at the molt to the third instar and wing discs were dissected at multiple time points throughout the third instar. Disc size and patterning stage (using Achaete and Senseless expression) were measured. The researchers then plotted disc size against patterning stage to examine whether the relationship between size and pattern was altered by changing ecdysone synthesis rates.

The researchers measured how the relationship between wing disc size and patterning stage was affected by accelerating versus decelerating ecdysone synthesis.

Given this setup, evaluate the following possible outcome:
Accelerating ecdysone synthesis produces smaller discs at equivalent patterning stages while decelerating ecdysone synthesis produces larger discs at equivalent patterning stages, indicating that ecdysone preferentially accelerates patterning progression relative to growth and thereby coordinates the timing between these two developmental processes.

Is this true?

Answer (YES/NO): YES